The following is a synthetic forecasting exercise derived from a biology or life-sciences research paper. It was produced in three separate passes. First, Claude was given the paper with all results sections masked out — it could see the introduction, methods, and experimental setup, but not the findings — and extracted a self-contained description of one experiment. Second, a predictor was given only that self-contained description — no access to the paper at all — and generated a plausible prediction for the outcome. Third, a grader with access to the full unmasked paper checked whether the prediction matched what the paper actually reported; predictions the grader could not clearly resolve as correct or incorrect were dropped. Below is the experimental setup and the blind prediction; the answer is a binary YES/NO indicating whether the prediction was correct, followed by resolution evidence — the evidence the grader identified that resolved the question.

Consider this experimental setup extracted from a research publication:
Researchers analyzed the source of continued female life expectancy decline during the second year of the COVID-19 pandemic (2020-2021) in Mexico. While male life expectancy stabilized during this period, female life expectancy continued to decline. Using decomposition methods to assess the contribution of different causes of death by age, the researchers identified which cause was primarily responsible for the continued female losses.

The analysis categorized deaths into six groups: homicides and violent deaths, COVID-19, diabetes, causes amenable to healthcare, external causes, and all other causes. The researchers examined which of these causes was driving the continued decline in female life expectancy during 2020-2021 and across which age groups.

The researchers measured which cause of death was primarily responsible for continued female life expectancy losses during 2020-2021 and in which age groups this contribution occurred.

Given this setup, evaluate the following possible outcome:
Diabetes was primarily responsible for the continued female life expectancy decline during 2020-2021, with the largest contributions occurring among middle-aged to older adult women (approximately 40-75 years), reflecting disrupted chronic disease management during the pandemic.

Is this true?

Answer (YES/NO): NO